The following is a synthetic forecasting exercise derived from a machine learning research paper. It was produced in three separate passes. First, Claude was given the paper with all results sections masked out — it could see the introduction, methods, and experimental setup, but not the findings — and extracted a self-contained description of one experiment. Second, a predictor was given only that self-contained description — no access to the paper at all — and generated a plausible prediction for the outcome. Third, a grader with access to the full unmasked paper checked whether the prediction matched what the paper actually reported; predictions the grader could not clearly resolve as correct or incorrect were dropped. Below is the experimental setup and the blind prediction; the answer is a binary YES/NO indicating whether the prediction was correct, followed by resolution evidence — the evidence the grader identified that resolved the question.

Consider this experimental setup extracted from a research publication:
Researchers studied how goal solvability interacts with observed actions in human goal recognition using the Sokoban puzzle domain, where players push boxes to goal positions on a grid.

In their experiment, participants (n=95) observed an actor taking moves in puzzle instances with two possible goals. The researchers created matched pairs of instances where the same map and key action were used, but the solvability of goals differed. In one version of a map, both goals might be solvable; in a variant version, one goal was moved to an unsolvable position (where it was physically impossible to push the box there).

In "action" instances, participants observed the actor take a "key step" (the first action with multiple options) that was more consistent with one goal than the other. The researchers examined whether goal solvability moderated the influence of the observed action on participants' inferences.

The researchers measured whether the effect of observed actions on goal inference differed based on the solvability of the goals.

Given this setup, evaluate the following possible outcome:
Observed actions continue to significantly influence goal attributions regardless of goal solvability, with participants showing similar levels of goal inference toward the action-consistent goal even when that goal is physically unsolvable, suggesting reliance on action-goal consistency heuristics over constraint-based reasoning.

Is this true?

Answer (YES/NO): YES